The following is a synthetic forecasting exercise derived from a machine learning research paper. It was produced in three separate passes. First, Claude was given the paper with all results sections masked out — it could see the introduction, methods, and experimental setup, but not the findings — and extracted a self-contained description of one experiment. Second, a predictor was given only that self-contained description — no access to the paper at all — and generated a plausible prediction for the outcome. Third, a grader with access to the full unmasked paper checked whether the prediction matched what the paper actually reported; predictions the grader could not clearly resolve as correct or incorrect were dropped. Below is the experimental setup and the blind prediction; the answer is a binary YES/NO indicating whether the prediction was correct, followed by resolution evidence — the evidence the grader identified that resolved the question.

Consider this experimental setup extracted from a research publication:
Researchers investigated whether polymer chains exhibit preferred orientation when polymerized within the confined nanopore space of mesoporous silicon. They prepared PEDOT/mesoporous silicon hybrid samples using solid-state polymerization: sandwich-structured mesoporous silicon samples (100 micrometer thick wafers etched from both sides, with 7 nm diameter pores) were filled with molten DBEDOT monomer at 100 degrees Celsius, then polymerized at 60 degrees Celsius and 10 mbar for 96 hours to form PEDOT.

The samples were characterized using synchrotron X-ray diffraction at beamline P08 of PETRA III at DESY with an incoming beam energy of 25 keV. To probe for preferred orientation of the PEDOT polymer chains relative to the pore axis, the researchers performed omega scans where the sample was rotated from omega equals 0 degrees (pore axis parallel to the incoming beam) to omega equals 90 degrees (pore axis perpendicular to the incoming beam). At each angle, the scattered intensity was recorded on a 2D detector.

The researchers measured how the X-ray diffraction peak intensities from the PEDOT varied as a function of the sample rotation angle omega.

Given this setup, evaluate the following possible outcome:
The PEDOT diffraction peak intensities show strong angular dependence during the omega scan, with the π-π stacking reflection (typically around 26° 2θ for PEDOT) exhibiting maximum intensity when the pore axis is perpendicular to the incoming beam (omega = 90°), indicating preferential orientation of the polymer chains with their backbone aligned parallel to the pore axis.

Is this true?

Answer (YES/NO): NO